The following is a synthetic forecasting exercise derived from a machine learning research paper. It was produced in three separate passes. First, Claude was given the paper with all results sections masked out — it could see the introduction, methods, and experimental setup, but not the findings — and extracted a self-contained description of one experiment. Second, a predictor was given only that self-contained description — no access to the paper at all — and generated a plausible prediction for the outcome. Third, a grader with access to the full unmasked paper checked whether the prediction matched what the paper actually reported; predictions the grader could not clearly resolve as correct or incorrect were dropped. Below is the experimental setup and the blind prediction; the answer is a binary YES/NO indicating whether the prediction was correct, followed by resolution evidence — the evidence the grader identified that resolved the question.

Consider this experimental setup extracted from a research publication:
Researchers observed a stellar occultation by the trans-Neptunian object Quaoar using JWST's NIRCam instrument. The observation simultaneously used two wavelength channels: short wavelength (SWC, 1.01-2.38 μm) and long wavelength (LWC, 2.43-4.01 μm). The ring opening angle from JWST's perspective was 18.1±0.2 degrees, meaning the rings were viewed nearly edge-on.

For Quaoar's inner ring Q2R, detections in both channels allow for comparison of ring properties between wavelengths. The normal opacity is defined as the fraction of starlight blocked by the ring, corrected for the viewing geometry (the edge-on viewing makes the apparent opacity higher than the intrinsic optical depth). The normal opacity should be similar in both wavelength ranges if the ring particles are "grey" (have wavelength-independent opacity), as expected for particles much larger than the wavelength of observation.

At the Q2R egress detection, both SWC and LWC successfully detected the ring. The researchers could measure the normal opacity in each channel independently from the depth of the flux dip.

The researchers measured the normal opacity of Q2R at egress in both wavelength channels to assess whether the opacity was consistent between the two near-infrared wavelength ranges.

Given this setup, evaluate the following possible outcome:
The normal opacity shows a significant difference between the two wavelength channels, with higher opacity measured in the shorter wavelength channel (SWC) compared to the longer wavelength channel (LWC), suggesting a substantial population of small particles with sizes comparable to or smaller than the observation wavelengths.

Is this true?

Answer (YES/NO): NO